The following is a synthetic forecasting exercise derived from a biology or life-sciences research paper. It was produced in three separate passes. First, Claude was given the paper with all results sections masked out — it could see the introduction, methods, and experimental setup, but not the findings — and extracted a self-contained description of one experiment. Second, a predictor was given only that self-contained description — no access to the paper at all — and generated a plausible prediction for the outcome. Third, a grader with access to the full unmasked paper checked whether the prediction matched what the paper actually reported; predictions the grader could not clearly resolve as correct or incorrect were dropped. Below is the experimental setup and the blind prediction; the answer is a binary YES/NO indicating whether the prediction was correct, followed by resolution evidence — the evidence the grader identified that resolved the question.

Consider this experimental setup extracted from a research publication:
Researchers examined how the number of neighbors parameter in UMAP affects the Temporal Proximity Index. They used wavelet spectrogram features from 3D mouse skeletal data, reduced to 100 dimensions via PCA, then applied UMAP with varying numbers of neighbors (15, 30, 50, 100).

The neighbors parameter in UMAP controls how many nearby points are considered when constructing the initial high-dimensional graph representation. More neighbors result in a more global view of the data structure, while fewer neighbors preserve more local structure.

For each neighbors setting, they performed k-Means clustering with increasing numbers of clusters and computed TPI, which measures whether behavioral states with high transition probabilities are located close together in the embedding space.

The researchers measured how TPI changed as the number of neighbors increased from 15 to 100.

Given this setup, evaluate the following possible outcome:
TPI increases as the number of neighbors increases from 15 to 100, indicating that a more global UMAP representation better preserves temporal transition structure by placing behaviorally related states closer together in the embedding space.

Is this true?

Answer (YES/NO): YES